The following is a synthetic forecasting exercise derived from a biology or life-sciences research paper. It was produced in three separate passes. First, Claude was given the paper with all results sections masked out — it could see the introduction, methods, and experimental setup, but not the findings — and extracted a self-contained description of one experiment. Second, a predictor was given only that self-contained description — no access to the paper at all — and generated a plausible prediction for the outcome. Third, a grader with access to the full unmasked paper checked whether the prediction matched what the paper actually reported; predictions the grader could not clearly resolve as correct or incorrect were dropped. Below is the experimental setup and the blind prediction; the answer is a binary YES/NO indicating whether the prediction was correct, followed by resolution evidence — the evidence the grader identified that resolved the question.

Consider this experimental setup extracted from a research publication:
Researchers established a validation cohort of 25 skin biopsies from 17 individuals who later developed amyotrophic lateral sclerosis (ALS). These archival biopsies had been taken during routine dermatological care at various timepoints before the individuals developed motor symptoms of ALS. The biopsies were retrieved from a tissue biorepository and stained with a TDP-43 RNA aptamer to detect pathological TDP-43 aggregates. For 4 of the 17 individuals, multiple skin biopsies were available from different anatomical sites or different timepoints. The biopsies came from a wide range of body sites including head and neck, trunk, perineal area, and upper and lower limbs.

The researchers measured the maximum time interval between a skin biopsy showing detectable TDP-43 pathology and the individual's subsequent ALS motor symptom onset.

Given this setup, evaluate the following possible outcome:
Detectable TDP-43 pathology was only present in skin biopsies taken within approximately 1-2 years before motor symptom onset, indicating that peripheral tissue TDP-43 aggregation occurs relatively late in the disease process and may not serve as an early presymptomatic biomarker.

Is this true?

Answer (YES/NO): NO